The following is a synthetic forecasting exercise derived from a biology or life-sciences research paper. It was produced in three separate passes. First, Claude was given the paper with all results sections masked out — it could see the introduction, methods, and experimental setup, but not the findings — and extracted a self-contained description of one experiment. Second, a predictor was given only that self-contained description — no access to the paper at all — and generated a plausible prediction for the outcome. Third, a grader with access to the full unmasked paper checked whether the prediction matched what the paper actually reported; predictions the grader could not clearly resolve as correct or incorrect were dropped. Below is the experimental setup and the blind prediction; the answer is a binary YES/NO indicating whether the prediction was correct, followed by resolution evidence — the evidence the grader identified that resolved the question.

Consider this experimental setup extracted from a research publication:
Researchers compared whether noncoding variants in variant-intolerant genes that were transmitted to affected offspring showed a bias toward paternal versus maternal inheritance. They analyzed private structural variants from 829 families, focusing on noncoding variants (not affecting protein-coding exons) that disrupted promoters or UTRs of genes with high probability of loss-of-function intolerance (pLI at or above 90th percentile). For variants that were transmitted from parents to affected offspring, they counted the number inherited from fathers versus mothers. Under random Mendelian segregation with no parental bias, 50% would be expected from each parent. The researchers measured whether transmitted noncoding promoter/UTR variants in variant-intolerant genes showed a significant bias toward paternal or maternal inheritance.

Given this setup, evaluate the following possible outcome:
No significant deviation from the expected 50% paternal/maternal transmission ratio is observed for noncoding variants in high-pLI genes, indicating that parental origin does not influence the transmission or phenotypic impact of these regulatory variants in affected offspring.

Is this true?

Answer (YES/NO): NO